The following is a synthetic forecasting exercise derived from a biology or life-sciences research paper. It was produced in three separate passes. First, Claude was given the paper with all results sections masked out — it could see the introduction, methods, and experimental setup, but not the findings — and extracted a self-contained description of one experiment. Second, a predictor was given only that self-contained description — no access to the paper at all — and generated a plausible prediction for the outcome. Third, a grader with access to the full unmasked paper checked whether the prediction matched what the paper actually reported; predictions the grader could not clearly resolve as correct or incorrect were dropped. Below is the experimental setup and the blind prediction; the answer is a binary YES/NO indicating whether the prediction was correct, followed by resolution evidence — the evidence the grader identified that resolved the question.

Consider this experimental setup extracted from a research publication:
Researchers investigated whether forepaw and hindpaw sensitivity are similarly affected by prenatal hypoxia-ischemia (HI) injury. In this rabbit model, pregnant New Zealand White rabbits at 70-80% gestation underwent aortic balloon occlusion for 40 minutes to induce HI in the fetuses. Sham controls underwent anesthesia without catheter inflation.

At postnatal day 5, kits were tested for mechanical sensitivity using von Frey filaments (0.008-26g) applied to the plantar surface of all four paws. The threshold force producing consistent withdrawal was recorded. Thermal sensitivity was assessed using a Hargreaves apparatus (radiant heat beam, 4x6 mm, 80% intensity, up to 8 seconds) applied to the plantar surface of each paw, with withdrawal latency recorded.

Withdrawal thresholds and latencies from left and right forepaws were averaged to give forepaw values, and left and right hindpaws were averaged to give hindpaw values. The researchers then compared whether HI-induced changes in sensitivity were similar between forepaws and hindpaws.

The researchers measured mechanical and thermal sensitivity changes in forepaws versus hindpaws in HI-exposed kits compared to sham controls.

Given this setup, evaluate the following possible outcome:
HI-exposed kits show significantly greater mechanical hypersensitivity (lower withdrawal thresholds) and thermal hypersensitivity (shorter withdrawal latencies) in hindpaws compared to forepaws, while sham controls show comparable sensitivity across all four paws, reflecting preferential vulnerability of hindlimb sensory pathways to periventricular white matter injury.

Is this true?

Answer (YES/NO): NO